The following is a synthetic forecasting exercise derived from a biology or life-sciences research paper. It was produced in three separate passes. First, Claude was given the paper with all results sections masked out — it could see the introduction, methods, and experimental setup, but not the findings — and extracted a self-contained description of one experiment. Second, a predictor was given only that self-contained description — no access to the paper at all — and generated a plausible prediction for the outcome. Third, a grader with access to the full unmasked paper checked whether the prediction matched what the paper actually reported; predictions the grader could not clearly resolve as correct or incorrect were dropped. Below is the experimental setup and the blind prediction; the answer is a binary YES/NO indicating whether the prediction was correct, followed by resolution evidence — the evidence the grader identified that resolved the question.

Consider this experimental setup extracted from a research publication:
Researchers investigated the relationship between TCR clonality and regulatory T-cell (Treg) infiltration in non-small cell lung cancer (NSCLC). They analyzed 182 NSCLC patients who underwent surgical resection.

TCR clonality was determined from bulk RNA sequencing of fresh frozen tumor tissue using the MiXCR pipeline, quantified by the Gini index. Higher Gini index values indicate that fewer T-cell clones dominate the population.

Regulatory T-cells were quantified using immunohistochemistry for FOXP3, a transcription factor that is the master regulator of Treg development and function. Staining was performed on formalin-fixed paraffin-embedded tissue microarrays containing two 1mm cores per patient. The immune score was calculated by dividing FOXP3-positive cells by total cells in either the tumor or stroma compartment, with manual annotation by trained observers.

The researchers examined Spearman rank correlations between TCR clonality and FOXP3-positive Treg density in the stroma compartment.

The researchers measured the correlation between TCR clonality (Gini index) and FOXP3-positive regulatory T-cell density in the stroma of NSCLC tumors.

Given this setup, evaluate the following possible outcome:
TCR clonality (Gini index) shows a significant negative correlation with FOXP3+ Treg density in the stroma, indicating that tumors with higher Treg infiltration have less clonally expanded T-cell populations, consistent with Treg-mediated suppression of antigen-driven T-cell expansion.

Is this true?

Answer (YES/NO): NO